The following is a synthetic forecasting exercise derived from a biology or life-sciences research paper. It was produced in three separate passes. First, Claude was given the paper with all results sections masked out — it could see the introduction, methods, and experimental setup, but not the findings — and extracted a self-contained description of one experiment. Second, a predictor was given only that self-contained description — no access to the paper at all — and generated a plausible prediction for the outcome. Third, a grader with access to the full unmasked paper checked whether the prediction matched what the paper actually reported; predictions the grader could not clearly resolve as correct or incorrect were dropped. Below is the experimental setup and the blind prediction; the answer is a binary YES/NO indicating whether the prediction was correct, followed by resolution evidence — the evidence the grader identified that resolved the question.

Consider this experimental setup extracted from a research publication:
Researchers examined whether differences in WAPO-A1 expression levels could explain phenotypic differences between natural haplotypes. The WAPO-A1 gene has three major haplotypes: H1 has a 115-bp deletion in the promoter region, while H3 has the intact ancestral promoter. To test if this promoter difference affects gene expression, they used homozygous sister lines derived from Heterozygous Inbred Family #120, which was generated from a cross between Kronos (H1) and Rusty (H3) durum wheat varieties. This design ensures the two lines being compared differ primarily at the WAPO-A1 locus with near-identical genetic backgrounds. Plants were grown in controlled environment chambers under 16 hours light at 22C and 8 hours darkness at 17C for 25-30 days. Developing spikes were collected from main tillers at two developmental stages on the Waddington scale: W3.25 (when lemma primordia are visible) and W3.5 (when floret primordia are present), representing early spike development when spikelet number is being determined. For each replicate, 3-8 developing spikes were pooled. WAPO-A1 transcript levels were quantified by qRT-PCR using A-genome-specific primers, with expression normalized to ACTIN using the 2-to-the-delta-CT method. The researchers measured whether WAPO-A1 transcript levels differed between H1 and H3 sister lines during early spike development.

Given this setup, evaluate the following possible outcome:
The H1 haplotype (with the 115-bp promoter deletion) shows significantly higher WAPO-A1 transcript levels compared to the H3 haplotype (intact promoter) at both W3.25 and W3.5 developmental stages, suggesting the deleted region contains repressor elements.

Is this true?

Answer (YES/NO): NO